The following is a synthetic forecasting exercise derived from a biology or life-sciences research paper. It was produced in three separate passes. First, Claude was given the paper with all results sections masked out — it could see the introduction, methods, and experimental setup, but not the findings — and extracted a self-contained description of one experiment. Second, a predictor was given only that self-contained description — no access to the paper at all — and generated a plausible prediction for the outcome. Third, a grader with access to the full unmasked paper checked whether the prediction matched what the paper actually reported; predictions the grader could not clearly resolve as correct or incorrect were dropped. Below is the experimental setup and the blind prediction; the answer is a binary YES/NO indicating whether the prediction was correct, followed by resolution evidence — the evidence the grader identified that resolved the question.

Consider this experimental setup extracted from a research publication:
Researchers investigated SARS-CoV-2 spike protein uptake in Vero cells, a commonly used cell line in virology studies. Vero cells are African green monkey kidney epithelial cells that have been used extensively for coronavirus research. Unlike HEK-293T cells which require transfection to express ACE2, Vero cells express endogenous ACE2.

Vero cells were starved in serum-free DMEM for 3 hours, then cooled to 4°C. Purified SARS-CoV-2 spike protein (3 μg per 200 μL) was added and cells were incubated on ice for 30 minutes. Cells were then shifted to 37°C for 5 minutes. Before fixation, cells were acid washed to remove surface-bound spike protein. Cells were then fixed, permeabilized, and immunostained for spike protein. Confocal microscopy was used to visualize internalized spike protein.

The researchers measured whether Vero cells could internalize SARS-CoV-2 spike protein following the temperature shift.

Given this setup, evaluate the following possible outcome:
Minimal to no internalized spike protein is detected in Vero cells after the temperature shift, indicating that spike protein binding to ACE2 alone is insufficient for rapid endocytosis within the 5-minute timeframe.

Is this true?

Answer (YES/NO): NO